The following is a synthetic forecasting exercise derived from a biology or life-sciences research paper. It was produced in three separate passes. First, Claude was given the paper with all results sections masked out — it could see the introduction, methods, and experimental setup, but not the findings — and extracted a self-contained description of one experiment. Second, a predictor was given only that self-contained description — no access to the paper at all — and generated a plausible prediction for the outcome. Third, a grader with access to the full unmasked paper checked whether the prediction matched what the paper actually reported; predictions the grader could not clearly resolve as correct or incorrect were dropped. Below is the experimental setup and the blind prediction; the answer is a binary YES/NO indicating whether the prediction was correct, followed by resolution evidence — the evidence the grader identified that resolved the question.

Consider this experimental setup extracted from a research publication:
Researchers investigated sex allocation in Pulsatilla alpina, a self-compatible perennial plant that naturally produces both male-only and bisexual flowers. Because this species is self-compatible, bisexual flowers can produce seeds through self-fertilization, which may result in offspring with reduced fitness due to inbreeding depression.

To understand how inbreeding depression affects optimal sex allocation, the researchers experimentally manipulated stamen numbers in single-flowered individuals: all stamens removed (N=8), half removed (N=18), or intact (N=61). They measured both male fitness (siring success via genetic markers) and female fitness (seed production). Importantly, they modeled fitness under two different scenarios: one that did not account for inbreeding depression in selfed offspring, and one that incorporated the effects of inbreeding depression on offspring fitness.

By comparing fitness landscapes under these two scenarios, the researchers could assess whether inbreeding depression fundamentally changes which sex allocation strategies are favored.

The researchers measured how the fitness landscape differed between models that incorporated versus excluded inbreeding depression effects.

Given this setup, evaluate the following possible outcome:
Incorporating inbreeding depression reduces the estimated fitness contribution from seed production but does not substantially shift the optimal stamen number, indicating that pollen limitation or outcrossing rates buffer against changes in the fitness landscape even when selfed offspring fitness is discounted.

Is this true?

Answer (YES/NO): NO